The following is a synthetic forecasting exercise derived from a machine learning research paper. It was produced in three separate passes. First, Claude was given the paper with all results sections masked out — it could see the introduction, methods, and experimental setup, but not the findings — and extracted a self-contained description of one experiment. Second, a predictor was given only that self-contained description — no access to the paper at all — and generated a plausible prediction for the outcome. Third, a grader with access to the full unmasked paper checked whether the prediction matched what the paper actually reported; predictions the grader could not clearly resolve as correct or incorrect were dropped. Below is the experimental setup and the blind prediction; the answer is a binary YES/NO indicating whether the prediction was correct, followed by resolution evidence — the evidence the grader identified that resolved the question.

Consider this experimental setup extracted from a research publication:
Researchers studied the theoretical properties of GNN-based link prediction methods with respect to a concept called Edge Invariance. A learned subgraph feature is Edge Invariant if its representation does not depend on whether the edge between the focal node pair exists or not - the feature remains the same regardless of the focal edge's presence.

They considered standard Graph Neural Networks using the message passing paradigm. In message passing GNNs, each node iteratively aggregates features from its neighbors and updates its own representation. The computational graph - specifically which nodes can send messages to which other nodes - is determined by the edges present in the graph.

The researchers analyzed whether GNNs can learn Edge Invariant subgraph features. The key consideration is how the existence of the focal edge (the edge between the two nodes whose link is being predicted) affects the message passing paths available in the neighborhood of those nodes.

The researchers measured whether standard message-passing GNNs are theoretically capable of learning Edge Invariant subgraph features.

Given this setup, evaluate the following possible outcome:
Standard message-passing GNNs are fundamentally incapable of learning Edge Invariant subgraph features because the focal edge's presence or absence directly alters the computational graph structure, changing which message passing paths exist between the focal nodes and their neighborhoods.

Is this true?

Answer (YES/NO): YES